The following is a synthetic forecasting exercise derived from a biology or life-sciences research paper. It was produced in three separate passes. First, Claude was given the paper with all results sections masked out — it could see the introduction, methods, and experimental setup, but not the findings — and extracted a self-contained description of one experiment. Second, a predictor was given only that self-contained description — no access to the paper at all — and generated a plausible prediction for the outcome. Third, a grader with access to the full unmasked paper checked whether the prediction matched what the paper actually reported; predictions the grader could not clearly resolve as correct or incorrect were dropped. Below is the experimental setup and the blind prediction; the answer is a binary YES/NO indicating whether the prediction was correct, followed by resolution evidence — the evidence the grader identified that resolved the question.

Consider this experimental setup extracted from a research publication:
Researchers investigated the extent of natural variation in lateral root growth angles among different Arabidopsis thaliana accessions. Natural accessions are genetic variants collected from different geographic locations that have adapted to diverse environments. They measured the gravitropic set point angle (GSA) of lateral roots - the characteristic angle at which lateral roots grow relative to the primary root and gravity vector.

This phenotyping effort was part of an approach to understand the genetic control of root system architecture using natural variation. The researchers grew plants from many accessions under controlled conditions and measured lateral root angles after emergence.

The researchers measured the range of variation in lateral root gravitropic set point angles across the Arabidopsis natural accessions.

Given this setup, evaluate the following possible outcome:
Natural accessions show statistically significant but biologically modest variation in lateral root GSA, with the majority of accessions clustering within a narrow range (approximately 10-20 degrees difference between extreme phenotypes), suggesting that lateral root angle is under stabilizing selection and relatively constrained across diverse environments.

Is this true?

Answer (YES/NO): NO